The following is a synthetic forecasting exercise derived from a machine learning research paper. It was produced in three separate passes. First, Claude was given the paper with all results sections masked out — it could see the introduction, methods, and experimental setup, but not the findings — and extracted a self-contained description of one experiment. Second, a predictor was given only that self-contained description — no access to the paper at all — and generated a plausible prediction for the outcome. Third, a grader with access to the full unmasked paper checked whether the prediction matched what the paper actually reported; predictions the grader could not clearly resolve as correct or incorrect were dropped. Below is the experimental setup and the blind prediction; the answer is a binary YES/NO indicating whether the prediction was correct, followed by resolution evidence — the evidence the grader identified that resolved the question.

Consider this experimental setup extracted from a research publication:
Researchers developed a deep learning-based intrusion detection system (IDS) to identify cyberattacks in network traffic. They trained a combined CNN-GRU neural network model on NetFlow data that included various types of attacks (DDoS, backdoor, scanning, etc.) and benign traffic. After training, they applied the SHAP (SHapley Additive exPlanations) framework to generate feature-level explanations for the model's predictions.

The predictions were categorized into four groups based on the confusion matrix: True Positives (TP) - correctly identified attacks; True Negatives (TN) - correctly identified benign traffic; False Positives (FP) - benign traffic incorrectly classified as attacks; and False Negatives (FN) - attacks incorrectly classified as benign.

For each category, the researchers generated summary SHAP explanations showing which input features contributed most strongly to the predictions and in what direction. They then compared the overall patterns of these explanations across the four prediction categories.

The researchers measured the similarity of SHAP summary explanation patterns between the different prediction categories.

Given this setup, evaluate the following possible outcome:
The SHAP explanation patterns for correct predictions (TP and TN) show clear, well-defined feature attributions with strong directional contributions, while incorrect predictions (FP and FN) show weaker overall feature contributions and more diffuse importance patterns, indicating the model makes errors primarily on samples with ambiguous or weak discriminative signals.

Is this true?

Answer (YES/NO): NO